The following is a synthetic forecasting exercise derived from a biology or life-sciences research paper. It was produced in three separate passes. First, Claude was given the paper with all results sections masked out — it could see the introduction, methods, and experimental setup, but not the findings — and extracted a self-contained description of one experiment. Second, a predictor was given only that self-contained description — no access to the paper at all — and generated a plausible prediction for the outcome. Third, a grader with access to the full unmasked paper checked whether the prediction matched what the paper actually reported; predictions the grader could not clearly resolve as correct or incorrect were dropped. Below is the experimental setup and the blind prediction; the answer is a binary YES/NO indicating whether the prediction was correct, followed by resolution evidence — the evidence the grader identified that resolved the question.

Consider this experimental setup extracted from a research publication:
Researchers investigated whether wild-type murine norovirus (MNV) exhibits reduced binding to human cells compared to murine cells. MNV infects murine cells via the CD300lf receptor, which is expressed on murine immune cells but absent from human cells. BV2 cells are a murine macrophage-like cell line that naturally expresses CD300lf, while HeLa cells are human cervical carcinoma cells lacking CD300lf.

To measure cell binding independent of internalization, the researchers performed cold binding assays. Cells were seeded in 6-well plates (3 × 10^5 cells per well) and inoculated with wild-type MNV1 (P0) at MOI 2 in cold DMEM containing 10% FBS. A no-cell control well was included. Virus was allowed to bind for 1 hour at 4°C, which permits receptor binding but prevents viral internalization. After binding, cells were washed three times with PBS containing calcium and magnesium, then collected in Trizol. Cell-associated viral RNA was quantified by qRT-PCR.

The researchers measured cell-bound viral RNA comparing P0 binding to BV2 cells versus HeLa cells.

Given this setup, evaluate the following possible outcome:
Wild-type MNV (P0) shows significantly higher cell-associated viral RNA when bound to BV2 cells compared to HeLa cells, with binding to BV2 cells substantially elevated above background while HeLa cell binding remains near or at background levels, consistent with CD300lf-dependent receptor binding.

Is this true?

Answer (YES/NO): YES